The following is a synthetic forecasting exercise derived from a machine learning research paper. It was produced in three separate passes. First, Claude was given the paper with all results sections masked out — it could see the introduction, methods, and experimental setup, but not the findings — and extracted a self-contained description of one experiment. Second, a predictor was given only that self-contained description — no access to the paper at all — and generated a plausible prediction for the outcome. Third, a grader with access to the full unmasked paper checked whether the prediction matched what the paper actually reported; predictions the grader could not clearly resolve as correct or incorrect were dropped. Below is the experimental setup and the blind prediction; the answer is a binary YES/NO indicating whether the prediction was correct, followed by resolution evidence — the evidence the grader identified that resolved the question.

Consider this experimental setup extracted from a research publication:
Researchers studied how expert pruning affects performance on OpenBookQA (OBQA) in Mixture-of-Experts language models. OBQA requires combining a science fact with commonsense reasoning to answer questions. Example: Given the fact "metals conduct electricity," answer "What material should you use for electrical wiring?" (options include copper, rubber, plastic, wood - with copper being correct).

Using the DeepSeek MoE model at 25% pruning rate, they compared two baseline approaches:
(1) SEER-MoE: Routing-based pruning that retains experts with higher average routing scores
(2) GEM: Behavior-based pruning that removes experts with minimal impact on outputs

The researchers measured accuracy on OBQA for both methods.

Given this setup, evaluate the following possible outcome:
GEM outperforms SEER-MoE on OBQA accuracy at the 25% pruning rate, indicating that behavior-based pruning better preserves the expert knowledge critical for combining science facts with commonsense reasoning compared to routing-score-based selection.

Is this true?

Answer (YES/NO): YES